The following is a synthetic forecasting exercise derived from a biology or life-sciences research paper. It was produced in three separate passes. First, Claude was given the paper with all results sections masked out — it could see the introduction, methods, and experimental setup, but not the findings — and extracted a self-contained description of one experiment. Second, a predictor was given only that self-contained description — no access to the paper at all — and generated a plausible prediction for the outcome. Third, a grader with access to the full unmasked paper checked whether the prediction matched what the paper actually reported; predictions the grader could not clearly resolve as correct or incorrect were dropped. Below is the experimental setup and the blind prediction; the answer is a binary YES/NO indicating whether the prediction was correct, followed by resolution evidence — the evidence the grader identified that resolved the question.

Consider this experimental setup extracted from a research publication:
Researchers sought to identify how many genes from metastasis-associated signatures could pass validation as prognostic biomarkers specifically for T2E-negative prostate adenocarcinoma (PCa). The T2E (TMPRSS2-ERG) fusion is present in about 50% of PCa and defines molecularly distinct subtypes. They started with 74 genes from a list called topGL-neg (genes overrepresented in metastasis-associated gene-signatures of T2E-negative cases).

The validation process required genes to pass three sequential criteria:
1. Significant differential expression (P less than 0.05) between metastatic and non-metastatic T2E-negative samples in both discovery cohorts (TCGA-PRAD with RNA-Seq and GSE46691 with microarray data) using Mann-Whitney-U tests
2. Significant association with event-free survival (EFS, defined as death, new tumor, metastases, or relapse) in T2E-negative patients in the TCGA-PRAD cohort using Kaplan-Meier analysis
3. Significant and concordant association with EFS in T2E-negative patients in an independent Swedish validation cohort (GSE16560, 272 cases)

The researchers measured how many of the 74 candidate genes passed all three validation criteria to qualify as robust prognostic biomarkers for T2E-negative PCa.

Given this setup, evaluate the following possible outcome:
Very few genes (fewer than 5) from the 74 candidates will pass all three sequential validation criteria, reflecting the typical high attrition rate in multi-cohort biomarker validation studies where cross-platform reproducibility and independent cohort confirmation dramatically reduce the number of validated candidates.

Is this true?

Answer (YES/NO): NO